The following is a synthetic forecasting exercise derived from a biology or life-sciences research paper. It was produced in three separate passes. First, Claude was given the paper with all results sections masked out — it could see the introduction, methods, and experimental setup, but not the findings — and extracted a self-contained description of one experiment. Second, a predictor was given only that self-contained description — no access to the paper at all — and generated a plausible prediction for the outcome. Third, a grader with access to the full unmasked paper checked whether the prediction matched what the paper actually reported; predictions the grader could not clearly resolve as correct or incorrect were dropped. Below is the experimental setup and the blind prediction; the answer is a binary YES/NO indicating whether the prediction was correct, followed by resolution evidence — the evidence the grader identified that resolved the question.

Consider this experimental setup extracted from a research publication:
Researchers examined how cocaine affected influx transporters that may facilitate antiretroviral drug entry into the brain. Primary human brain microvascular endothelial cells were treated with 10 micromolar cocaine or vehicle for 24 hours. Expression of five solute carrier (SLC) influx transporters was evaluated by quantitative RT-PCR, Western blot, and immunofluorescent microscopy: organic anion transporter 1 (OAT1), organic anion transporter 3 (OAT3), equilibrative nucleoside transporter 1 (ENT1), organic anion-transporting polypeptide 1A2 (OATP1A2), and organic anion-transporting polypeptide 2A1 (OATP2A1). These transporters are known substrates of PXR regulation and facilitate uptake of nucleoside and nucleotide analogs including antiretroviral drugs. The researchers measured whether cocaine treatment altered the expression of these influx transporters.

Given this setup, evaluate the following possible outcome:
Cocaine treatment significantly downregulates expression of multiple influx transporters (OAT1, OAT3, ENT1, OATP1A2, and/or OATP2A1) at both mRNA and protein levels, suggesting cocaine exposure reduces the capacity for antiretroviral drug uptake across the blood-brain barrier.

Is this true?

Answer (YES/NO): NO